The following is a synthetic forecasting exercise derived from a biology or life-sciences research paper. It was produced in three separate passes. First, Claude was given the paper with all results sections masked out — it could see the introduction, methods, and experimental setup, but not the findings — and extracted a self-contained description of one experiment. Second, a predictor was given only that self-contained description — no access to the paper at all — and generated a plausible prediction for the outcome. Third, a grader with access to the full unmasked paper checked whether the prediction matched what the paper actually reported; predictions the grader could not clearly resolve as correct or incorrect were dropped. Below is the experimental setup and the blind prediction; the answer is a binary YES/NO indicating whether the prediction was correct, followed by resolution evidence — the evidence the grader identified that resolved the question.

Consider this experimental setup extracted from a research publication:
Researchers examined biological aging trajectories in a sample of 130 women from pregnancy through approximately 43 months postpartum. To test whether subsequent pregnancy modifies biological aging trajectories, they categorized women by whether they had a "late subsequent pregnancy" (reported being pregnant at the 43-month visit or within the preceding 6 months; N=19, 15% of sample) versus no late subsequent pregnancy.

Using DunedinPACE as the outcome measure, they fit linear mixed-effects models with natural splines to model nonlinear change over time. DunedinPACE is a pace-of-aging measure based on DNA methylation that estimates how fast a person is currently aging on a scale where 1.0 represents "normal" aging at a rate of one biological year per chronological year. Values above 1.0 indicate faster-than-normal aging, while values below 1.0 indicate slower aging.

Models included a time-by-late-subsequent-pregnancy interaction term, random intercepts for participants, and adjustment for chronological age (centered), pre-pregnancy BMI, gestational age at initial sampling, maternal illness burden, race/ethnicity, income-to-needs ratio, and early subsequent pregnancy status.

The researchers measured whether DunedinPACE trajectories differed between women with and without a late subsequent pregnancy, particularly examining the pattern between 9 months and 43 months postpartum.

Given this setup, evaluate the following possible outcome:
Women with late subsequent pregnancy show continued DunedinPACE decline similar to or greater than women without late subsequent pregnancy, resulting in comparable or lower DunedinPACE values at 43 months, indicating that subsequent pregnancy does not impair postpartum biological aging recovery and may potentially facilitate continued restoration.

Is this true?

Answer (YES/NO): NO